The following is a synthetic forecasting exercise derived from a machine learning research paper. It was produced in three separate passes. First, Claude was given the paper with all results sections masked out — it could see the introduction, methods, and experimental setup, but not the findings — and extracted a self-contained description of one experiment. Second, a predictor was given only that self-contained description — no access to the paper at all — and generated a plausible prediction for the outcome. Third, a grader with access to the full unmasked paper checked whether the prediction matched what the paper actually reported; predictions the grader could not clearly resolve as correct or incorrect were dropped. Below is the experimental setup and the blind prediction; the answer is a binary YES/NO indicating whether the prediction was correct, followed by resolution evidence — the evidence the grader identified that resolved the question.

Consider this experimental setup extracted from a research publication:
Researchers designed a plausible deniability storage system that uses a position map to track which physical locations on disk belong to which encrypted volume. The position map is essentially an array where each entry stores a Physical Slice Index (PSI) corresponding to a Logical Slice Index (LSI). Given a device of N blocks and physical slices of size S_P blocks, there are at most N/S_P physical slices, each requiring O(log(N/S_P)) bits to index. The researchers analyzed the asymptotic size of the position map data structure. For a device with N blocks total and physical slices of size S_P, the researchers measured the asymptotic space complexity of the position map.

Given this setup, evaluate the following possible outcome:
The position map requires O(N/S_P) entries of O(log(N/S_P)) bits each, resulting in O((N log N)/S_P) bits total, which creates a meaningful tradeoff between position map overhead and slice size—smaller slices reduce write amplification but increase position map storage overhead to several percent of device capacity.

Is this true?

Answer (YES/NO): NO